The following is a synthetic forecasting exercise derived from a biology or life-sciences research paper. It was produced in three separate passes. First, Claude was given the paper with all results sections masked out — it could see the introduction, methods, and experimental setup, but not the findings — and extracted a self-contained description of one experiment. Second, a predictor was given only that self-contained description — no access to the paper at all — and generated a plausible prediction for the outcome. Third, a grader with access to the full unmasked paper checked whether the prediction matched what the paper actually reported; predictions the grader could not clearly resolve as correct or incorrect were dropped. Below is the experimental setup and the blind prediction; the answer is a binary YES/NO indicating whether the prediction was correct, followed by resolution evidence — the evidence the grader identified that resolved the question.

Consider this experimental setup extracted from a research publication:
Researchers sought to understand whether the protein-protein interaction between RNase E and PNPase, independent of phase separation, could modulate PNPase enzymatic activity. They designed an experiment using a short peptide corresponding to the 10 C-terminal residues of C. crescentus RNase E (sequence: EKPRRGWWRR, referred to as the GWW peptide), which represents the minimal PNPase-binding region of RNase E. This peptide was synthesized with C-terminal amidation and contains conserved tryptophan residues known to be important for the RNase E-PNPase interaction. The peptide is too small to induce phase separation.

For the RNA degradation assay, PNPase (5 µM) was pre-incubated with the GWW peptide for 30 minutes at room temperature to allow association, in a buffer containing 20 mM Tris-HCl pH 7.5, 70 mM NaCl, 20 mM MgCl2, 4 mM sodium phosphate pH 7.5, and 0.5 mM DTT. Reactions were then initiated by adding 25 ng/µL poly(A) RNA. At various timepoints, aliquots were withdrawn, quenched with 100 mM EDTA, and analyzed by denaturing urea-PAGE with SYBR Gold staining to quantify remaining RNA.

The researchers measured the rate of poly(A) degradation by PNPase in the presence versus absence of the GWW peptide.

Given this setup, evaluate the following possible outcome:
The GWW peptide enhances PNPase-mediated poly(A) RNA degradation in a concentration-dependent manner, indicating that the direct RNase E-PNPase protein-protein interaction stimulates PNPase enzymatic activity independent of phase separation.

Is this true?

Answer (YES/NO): NO